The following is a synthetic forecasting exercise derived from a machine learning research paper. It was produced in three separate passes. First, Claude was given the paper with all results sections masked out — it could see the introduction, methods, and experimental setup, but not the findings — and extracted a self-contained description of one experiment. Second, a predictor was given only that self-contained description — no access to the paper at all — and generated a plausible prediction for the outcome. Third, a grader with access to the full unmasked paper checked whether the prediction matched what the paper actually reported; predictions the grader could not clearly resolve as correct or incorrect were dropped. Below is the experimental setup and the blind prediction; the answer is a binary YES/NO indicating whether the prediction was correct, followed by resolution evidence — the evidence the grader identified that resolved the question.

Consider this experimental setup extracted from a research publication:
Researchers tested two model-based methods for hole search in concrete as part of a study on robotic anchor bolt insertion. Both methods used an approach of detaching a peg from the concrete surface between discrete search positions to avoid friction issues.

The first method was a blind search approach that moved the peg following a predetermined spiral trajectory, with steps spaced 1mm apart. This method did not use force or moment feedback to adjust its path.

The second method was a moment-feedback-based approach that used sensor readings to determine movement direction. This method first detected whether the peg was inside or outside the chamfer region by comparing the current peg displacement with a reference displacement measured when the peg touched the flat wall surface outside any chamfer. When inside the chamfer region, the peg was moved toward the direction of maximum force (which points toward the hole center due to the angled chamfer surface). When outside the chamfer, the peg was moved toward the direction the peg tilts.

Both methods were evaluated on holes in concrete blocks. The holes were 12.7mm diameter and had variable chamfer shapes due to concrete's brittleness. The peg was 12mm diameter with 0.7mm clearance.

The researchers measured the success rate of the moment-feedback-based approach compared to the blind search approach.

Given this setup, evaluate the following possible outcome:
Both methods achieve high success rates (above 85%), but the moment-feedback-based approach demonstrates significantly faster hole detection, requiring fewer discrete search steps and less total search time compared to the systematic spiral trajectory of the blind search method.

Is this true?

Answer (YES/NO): NO